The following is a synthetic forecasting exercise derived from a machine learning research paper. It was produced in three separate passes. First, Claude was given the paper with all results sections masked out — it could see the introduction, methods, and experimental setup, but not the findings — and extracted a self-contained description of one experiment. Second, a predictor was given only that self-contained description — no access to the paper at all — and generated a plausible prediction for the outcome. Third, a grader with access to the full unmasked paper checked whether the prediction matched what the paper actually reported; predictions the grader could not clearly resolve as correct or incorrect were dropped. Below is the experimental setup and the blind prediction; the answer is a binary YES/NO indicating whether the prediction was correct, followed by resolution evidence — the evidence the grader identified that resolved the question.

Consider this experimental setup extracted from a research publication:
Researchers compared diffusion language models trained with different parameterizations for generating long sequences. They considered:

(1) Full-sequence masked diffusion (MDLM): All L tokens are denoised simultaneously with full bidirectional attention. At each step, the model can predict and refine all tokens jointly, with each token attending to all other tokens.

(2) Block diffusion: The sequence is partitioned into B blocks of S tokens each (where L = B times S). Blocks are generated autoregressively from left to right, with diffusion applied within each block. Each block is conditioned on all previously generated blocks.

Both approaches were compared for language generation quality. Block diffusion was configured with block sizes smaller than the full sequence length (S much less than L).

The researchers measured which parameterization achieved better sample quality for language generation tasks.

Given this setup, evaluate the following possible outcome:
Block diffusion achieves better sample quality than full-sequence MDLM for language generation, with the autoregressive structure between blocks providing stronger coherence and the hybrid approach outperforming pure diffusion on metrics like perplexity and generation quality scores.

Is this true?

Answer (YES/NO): YES